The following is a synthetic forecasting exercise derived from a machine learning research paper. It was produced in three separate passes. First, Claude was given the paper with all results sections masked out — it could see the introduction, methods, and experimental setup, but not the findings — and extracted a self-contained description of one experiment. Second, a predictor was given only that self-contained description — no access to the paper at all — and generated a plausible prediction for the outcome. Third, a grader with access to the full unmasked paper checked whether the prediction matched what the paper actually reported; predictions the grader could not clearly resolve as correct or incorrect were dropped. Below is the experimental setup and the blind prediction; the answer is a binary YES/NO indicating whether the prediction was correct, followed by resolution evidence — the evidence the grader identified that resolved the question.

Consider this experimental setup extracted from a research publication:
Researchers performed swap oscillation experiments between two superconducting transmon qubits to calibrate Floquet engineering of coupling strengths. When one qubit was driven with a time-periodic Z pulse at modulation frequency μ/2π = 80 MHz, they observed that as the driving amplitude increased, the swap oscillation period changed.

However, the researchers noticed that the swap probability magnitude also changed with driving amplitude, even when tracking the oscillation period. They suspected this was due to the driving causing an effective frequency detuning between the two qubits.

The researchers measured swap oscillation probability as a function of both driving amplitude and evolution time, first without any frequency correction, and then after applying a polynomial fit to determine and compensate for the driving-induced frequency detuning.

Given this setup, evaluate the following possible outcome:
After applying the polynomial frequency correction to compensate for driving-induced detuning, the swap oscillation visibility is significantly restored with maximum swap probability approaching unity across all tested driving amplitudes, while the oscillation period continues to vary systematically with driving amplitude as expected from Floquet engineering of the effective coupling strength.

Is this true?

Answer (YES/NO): NO